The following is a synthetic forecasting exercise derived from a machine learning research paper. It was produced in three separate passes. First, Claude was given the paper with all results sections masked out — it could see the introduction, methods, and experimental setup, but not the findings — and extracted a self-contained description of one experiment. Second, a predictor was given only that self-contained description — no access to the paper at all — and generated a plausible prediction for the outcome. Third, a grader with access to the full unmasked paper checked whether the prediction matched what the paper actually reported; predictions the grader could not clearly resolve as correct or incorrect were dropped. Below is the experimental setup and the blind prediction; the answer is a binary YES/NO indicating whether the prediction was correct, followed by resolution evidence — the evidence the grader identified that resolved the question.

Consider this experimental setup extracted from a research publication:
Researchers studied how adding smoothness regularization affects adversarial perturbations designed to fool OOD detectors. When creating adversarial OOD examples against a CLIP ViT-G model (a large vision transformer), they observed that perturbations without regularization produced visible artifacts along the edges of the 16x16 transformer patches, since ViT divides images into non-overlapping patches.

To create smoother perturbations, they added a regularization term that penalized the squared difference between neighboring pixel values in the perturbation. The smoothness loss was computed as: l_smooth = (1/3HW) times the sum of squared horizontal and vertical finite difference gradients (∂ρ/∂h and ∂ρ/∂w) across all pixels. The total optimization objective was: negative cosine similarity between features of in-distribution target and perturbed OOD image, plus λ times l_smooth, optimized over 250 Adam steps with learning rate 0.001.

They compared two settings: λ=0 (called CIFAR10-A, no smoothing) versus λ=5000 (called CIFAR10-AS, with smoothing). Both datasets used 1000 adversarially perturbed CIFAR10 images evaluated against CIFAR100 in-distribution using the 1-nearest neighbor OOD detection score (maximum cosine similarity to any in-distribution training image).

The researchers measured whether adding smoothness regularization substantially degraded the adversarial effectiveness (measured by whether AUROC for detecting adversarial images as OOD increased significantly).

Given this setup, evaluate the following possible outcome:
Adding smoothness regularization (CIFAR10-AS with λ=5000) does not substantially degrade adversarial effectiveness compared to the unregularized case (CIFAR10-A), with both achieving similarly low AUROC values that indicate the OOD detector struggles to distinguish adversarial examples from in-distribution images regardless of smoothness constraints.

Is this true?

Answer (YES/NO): YES